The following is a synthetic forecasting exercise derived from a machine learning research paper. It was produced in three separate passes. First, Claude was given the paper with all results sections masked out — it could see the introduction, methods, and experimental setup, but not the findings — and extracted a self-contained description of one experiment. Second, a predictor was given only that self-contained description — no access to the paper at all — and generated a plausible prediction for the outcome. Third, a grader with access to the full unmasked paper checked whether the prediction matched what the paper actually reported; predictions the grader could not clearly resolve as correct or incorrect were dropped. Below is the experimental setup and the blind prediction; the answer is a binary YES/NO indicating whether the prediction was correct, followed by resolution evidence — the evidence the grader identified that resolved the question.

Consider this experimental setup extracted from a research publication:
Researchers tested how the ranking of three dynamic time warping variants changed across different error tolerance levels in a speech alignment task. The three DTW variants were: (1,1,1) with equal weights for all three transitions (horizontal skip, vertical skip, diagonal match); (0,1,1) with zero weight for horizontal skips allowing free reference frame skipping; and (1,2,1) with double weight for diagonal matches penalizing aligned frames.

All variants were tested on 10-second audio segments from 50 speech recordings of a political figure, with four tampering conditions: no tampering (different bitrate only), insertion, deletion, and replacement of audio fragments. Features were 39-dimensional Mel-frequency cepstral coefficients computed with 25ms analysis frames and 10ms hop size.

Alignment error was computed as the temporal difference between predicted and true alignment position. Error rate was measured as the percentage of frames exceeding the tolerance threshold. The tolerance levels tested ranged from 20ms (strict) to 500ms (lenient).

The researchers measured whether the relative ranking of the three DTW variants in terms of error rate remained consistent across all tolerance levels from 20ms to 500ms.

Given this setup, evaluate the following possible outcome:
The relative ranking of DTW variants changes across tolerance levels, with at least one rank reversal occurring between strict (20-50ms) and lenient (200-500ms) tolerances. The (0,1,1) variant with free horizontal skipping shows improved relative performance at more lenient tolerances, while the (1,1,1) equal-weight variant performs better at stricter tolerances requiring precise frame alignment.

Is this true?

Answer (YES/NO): NO